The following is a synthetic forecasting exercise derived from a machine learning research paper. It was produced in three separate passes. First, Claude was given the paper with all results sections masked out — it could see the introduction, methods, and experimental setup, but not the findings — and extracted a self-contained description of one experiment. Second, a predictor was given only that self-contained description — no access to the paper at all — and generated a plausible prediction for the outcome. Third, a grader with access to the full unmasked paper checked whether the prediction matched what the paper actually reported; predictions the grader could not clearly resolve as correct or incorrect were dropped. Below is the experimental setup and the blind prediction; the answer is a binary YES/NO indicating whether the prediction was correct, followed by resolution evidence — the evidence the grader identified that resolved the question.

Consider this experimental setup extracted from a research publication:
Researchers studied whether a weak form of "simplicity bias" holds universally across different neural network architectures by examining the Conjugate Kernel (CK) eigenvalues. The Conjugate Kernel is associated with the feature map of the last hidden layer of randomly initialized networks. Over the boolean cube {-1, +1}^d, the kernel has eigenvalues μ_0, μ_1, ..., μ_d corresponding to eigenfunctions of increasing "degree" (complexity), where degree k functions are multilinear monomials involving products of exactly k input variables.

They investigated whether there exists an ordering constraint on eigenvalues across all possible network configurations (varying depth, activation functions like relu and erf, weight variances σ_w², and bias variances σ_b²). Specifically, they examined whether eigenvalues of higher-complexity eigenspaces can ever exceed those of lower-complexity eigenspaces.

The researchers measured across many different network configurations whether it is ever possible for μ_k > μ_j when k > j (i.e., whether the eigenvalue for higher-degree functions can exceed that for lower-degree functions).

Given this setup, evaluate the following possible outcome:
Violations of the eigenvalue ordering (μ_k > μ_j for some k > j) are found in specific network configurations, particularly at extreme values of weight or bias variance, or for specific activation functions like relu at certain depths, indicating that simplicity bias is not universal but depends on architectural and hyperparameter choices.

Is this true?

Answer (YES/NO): NO